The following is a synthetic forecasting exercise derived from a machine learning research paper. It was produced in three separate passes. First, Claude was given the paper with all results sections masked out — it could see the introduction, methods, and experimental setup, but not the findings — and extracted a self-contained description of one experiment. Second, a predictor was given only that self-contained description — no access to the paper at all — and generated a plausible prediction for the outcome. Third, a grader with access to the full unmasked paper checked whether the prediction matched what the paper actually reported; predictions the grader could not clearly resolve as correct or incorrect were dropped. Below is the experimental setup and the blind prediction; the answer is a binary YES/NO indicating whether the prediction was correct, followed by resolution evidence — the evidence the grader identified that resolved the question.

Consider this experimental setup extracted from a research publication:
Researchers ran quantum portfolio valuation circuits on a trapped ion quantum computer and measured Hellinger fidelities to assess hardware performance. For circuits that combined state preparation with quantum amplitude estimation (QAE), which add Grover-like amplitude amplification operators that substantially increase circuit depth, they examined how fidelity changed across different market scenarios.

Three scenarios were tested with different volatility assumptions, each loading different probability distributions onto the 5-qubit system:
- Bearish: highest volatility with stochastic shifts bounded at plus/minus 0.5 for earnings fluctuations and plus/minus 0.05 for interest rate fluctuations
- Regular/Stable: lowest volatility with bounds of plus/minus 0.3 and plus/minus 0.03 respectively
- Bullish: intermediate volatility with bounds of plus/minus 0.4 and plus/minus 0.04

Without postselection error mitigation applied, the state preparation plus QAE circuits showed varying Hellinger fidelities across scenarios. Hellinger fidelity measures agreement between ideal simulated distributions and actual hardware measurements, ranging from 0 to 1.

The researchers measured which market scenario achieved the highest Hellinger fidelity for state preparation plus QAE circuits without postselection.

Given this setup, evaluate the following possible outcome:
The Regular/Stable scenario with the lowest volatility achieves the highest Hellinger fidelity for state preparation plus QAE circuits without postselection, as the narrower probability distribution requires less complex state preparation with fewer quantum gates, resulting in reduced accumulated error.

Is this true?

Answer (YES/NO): YES